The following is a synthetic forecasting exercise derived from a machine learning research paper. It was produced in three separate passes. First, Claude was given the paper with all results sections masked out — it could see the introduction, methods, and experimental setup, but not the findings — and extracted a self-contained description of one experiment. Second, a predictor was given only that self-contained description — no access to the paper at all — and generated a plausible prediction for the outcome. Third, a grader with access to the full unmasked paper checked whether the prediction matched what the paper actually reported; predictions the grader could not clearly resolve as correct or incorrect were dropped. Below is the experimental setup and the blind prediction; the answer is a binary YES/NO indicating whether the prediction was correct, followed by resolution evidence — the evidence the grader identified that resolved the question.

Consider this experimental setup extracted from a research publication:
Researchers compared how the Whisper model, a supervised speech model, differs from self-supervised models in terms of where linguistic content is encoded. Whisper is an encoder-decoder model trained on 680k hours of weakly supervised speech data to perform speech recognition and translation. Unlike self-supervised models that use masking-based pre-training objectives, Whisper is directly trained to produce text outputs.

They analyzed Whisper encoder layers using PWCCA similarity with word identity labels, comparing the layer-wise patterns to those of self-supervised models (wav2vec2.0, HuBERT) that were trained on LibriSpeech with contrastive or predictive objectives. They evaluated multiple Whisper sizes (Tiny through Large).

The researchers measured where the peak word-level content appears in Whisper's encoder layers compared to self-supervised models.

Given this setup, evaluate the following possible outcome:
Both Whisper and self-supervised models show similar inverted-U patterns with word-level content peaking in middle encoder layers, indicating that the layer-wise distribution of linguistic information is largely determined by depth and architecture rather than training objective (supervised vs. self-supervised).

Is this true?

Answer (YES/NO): NO